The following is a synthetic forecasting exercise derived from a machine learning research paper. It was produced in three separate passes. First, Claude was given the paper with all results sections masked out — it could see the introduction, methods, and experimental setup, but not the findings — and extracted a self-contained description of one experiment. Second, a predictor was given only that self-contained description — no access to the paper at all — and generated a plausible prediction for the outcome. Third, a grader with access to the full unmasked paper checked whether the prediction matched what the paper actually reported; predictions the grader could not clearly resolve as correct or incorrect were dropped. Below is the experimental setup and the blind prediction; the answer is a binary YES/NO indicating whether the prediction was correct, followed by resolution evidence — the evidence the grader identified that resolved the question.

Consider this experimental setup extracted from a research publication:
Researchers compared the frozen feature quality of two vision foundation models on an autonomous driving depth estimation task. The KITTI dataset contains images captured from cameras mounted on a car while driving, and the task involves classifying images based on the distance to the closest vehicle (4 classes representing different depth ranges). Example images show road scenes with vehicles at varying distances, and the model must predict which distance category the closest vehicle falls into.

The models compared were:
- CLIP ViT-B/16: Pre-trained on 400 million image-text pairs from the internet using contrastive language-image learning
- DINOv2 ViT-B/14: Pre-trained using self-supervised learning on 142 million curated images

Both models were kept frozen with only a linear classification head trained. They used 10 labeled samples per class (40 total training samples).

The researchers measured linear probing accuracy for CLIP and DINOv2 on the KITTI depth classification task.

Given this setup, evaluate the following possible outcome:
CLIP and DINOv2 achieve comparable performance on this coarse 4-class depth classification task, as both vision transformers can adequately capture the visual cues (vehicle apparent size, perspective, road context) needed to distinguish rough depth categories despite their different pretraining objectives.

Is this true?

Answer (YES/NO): YES